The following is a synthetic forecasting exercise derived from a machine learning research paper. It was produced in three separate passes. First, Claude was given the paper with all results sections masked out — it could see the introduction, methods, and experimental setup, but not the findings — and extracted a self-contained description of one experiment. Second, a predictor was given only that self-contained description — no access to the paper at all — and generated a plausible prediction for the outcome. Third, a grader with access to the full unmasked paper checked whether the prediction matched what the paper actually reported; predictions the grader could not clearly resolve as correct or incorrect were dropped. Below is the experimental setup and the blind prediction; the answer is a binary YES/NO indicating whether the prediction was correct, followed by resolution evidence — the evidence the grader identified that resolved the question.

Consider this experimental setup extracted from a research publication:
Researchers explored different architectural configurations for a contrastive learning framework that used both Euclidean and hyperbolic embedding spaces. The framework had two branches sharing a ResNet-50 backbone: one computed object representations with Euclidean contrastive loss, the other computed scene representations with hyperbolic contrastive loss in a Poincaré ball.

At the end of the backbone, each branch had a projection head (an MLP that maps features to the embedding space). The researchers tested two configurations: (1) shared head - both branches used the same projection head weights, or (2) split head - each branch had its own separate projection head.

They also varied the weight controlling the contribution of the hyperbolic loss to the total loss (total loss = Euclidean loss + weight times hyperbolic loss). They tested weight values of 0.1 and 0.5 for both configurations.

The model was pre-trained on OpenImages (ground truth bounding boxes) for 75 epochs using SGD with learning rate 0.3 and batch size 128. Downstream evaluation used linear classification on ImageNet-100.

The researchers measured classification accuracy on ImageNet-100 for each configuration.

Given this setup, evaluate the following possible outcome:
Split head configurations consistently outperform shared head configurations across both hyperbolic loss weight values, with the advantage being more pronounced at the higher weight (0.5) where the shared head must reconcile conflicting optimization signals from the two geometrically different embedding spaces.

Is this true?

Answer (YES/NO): NO